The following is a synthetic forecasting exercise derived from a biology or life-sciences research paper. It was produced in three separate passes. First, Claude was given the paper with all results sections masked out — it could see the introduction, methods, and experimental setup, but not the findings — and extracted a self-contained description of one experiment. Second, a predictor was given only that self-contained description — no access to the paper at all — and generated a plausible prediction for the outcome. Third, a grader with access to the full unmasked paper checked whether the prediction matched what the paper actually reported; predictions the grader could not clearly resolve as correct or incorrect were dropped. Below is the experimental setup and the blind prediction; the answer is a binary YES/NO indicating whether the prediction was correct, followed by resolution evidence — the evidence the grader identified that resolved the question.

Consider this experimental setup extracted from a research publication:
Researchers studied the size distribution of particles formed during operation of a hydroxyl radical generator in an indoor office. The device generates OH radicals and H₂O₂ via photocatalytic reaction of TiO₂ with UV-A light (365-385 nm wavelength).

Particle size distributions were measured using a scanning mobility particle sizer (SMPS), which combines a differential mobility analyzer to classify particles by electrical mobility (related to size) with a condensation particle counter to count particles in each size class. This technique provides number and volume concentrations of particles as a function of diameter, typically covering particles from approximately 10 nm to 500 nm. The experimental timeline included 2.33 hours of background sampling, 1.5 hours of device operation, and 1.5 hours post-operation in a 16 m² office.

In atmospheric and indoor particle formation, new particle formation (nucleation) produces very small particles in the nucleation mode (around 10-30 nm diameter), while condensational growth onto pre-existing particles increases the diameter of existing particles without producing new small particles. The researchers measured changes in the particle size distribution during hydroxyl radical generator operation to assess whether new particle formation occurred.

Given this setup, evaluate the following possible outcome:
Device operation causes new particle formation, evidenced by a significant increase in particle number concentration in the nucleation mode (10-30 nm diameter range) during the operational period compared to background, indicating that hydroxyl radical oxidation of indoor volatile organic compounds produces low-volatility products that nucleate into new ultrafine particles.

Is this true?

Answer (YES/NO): NO